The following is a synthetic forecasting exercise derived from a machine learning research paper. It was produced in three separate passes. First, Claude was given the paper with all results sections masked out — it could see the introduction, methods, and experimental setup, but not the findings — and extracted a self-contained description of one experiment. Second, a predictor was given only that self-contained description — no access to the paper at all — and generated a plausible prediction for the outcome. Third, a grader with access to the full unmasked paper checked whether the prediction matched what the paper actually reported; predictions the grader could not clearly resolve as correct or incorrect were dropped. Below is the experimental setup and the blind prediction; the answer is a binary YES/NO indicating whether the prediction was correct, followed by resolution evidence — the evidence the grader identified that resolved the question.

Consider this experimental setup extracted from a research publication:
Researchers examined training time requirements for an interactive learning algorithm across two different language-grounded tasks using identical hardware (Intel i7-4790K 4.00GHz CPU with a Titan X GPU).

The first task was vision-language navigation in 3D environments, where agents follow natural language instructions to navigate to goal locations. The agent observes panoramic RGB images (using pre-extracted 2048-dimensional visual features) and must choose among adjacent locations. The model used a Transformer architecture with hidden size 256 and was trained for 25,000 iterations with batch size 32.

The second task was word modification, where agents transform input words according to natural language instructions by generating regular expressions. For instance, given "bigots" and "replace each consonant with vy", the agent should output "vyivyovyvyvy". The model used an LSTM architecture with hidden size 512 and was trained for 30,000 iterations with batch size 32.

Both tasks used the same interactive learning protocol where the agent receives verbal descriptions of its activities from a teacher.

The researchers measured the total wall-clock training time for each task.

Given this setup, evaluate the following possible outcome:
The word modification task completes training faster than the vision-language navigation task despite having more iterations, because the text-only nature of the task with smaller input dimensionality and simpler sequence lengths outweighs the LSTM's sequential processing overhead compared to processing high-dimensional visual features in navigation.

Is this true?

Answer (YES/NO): YES